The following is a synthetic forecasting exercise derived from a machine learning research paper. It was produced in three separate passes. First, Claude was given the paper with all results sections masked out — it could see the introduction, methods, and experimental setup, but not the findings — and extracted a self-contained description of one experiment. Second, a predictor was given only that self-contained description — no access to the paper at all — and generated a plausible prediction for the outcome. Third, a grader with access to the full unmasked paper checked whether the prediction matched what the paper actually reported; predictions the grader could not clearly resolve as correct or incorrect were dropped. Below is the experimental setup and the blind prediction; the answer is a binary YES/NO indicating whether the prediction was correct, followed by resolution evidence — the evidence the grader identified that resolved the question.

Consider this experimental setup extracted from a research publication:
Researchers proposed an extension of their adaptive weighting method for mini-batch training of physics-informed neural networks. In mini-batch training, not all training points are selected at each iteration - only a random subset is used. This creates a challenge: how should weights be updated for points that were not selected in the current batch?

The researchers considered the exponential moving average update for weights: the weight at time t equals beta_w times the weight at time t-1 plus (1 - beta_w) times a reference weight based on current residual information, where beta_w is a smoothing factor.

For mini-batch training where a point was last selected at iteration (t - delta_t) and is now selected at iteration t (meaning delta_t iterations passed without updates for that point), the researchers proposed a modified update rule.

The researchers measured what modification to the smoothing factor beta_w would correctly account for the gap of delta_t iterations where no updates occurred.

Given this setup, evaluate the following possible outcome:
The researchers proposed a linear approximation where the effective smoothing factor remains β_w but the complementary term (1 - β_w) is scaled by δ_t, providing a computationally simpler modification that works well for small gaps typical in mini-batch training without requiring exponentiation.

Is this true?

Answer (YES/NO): NO